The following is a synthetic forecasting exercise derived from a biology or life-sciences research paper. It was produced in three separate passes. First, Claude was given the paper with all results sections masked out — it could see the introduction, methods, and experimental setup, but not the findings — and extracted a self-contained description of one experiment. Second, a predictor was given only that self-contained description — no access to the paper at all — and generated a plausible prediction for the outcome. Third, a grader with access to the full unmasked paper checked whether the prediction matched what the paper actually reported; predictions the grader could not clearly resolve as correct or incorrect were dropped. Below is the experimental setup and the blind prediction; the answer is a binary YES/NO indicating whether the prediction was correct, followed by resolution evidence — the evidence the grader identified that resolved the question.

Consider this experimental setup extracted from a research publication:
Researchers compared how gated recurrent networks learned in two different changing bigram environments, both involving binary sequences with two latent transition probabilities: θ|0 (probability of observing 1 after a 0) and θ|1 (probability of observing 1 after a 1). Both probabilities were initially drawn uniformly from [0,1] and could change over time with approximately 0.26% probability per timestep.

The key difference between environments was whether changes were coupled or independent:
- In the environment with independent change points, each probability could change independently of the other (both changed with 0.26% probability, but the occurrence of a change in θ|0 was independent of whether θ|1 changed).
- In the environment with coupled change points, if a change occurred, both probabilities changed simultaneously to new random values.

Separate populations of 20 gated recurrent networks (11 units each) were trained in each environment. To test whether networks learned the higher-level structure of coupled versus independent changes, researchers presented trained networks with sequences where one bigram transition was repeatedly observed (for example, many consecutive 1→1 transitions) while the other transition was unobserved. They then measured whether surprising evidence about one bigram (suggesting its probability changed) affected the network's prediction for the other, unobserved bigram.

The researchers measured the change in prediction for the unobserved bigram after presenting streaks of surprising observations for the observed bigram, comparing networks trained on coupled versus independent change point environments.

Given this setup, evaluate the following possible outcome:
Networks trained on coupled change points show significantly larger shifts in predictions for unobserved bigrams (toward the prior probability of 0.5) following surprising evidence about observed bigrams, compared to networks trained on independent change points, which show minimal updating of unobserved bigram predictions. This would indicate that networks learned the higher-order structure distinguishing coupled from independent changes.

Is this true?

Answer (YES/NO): YES